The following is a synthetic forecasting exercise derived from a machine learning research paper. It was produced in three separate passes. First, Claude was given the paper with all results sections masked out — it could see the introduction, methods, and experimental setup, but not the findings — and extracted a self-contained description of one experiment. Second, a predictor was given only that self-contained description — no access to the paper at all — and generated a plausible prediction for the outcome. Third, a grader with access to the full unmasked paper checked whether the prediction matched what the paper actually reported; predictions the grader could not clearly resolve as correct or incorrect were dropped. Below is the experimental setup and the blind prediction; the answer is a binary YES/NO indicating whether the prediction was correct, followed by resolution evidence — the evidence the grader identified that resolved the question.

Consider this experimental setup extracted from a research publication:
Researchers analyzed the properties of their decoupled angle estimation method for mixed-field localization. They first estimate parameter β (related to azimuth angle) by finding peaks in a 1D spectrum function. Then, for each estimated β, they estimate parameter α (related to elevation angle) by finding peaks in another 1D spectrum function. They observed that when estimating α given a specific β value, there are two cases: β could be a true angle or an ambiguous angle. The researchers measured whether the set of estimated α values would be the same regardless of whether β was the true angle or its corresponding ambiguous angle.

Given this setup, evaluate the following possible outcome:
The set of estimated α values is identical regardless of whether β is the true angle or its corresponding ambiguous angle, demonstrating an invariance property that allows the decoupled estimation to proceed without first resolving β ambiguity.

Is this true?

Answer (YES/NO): YES